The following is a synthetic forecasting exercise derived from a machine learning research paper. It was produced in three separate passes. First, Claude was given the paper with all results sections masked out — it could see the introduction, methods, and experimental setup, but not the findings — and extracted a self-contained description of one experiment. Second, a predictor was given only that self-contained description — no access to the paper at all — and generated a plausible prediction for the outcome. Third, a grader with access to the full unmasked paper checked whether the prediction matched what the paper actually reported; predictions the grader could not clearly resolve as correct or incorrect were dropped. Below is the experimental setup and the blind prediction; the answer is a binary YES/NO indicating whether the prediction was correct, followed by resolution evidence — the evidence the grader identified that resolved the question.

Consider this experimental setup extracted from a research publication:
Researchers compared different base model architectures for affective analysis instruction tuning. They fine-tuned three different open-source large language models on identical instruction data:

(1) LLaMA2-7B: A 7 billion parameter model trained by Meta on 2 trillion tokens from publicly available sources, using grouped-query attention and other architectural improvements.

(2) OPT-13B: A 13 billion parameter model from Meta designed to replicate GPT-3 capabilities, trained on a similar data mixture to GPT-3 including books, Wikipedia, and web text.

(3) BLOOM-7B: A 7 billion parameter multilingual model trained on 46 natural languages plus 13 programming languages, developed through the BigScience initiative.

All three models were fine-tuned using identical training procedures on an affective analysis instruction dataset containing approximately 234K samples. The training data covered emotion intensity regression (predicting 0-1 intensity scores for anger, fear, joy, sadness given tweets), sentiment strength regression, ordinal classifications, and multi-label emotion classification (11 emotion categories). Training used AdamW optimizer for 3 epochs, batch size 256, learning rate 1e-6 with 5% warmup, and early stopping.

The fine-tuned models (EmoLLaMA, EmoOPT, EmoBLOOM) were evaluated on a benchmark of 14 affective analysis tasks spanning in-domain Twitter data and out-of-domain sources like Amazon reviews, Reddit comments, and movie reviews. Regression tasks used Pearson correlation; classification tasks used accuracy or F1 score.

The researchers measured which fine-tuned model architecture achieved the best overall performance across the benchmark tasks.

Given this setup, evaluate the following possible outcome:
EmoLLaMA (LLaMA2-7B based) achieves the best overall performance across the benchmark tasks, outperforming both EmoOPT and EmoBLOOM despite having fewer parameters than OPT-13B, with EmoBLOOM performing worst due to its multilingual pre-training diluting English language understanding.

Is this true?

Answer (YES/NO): NO